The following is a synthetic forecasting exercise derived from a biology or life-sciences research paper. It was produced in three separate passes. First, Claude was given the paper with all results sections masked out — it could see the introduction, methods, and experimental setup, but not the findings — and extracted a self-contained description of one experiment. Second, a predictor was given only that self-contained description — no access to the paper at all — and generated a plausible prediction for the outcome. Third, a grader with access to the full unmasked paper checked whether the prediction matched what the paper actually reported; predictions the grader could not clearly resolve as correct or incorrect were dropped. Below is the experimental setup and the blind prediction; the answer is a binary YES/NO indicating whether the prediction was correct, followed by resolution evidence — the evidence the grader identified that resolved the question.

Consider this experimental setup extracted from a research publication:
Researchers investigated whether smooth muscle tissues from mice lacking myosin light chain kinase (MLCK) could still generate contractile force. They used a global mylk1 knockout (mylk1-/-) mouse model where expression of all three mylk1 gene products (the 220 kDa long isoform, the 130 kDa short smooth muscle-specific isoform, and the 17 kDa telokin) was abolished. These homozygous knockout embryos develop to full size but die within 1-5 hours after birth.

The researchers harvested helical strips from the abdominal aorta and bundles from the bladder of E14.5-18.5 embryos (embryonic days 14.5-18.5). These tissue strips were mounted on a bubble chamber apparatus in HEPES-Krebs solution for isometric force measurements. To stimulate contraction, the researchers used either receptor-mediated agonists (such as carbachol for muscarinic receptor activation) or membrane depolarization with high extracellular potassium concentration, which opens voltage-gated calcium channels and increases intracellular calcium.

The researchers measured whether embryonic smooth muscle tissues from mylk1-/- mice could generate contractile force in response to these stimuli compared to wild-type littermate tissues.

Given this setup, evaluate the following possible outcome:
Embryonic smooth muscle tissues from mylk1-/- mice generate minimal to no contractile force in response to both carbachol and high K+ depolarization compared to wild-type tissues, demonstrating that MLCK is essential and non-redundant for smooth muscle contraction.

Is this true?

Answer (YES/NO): NO